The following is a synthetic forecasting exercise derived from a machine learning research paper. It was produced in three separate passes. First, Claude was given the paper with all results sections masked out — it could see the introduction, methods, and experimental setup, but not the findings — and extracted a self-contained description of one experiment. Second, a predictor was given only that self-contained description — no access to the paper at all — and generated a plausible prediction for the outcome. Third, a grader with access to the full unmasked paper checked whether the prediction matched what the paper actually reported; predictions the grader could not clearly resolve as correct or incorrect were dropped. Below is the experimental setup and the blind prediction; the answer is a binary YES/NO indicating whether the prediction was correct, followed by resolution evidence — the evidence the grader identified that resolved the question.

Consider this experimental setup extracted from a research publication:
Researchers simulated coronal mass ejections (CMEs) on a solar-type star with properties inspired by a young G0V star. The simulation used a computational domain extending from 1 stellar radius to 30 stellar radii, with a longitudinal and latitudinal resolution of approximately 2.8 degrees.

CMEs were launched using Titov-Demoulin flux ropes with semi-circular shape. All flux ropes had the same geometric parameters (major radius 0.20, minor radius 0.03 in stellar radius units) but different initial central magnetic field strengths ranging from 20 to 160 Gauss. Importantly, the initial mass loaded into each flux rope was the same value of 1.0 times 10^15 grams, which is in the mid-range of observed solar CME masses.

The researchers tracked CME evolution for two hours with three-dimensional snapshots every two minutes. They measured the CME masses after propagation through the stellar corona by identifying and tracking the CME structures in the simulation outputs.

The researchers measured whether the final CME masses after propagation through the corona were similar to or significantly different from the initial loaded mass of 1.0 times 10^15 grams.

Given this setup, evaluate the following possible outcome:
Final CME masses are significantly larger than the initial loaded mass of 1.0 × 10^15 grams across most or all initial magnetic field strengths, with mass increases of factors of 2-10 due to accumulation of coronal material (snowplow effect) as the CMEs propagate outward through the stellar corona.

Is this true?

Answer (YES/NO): NO